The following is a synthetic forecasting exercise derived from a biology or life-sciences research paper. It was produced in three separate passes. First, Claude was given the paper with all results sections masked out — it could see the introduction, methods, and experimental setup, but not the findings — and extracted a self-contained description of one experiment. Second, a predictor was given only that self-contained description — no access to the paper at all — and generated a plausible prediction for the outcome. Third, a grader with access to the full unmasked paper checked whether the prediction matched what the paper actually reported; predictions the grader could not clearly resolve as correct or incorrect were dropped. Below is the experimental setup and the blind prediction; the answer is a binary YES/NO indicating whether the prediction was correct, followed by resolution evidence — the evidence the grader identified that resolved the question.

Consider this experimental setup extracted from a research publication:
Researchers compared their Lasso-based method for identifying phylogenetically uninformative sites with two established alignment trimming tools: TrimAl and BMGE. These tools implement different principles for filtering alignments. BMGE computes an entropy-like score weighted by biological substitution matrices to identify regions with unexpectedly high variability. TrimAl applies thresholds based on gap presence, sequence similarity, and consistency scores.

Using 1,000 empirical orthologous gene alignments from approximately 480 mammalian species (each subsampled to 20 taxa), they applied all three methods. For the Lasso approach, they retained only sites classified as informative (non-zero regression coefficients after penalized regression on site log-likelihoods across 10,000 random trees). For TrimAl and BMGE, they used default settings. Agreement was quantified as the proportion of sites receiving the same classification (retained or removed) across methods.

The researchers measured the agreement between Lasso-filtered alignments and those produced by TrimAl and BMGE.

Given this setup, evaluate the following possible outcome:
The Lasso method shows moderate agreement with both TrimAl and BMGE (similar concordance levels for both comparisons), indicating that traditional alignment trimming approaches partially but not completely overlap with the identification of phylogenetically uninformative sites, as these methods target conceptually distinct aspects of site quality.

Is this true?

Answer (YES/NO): NO